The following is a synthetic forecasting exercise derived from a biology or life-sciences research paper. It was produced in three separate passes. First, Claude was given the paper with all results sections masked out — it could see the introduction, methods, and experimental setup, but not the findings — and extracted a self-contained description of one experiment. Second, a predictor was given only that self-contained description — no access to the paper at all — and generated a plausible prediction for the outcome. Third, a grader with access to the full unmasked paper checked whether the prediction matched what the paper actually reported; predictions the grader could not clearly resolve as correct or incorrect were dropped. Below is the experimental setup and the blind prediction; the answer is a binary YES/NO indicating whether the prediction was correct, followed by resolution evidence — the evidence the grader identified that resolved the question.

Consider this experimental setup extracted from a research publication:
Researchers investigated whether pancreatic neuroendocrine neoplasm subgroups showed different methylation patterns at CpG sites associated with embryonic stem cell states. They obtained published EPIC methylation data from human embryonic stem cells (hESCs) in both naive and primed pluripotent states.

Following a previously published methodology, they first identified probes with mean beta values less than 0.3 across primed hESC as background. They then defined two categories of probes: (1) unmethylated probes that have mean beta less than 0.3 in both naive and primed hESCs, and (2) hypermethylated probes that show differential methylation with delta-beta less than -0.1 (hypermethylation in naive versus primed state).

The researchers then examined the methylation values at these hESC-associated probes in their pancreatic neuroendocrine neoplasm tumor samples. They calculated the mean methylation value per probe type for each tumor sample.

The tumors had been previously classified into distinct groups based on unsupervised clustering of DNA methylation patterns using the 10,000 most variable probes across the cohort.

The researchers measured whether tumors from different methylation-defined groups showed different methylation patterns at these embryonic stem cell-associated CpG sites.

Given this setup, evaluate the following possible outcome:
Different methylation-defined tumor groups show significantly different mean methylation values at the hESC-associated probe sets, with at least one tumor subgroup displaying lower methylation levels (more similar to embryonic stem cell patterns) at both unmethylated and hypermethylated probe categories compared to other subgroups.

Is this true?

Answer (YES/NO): NO